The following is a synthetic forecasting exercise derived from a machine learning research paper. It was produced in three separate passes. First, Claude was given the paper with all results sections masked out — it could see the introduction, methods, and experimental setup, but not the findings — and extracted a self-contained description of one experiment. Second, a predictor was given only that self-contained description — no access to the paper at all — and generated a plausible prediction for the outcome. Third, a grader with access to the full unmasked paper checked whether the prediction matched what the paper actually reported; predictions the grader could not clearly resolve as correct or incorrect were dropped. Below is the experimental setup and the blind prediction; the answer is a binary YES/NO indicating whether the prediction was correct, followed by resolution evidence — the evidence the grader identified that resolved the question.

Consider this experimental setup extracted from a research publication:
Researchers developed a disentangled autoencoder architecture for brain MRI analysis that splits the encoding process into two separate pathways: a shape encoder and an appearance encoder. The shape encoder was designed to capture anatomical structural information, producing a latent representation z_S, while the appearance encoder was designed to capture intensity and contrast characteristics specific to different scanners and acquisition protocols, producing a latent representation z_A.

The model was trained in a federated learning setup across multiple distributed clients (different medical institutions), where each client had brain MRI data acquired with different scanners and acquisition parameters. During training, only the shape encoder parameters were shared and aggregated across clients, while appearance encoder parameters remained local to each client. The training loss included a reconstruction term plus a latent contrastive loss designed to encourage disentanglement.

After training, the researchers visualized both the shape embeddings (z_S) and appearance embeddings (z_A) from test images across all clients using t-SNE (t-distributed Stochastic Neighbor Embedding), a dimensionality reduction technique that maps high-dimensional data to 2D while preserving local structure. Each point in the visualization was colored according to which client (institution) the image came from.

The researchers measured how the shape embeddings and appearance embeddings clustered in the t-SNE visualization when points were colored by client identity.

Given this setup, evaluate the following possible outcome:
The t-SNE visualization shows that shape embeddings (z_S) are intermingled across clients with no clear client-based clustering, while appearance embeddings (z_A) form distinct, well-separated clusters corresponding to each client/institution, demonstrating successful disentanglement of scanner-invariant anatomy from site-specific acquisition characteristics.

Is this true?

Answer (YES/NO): YES